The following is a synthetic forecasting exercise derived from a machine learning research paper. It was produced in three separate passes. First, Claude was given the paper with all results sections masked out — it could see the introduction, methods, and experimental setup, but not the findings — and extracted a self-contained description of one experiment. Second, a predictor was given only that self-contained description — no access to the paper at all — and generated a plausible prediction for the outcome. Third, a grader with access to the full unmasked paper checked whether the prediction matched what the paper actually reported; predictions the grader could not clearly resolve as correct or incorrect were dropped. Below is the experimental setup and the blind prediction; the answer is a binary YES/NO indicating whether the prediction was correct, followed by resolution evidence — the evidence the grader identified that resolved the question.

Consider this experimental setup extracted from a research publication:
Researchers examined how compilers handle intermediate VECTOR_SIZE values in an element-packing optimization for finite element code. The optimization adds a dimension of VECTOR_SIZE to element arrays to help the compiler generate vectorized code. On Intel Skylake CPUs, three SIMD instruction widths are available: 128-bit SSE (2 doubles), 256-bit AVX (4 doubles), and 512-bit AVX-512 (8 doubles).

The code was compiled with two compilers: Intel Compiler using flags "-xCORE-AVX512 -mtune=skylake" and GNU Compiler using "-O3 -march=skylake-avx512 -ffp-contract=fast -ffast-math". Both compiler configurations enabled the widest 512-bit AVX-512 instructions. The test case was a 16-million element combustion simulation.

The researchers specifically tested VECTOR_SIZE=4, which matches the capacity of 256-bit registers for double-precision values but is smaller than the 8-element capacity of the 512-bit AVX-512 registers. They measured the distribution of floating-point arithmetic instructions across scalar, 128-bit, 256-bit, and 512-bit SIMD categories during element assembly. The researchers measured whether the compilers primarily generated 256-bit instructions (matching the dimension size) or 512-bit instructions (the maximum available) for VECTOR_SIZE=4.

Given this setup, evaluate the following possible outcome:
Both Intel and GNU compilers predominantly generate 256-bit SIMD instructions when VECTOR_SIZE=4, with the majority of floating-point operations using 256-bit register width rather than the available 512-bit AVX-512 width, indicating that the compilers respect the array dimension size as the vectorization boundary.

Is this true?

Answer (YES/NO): YES